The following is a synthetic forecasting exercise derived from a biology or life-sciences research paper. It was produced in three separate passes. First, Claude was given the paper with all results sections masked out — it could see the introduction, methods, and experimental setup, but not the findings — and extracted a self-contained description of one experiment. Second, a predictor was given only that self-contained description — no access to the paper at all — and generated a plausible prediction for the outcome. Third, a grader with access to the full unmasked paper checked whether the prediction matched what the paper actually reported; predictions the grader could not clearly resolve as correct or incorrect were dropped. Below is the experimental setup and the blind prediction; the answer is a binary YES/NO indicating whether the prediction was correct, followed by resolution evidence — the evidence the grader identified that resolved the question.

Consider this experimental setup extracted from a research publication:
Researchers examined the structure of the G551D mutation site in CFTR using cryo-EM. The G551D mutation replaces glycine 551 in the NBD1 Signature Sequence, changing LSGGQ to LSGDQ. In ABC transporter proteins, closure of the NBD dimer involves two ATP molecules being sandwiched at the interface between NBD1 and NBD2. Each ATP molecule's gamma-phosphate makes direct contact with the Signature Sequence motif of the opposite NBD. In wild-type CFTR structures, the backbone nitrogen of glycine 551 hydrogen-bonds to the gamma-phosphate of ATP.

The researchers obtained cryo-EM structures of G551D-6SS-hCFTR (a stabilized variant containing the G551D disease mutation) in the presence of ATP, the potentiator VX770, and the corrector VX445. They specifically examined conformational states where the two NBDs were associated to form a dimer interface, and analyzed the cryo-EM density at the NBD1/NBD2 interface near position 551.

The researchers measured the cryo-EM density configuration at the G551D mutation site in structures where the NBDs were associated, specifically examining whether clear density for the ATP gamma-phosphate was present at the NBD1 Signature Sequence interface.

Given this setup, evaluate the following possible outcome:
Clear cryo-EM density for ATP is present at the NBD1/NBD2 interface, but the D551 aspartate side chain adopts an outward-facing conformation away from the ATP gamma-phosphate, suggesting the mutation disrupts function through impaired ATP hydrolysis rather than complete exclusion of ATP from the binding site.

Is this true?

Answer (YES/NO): NO